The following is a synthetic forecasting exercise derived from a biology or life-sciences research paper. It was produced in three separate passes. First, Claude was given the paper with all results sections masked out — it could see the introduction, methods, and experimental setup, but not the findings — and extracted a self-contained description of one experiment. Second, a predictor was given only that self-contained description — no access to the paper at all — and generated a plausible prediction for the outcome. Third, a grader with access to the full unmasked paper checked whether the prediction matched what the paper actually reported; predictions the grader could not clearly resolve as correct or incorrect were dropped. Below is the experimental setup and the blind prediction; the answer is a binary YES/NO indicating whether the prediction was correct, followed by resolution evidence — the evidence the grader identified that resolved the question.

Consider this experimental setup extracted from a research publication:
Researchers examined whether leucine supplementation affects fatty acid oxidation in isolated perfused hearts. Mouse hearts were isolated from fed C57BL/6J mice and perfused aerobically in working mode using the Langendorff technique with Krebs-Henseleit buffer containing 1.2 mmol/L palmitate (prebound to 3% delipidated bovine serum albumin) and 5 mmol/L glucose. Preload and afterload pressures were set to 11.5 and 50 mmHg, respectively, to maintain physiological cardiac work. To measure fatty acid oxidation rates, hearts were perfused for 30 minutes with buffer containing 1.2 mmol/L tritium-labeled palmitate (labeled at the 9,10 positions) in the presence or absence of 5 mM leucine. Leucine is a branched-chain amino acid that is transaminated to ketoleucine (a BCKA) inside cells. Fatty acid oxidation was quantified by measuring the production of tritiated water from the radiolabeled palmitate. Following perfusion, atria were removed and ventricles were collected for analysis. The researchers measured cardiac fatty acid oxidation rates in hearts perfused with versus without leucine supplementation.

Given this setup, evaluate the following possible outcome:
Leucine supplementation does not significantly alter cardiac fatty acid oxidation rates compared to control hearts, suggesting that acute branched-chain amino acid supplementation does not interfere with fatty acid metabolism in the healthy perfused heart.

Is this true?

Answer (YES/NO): NO